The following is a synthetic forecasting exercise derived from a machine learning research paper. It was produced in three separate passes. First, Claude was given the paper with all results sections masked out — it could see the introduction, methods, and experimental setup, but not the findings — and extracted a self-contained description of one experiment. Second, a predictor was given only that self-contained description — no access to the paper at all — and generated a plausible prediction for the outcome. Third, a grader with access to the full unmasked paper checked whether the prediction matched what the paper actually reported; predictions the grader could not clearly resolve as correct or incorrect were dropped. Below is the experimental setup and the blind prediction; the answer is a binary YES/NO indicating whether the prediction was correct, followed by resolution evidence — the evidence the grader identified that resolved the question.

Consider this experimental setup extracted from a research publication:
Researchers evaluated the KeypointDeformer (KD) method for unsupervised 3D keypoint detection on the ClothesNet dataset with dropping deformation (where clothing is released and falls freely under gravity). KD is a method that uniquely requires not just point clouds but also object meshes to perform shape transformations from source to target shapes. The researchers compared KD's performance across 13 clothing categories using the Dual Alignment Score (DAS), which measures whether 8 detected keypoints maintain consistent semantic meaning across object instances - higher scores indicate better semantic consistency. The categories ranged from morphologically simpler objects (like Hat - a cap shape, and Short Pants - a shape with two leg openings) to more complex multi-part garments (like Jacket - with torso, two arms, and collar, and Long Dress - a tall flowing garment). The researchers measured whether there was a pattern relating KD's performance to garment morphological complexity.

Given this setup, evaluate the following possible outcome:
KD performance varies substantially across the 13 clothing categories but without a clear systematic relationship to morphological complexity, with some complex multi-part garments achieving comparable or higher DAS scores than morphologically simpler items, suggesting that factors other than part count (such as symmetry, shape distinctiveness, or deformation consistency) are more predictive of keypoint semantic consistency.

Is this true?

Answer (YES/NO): YES